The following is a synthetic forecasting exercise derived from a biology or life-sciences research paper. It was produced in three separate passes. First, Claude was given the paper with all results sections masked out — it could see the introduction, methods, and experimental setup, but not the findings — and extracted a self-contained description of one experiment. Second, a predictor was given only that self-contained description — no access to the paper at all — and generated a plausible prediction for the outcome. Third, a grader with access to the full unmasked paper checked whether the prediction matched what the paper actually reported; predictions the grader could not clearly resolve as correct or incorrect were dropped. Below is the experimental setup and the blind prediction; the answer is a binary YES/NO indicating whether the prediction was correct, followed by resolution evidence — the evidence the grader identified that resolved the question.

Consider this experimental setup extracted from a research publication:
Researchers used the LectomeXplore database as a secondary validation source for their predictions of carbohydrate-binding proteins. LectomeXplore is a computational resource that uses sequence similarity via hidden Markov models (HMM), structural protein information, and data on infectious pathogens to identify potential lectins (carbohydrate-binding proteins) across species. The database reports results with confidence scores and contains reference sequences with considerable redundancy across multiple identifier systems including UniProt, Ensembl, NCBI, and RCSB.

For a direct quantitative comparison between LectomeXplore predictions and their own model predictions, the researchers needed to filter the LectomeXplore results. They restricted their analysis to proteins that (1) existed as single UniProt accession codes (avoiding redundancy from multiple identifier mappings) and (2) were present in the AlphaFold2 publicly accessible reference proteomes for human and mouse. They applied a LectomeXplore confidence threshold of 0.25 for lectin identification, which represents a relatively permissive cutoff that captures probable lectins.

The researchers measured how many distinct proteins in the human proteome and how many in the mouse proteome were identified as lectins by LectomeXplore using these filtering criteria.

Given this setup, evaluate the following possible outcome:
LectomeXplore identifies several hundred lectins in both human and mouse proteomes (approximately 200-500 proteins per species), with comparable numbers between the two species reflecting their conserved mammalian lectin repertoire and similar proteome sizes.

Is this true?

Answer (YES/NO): YES